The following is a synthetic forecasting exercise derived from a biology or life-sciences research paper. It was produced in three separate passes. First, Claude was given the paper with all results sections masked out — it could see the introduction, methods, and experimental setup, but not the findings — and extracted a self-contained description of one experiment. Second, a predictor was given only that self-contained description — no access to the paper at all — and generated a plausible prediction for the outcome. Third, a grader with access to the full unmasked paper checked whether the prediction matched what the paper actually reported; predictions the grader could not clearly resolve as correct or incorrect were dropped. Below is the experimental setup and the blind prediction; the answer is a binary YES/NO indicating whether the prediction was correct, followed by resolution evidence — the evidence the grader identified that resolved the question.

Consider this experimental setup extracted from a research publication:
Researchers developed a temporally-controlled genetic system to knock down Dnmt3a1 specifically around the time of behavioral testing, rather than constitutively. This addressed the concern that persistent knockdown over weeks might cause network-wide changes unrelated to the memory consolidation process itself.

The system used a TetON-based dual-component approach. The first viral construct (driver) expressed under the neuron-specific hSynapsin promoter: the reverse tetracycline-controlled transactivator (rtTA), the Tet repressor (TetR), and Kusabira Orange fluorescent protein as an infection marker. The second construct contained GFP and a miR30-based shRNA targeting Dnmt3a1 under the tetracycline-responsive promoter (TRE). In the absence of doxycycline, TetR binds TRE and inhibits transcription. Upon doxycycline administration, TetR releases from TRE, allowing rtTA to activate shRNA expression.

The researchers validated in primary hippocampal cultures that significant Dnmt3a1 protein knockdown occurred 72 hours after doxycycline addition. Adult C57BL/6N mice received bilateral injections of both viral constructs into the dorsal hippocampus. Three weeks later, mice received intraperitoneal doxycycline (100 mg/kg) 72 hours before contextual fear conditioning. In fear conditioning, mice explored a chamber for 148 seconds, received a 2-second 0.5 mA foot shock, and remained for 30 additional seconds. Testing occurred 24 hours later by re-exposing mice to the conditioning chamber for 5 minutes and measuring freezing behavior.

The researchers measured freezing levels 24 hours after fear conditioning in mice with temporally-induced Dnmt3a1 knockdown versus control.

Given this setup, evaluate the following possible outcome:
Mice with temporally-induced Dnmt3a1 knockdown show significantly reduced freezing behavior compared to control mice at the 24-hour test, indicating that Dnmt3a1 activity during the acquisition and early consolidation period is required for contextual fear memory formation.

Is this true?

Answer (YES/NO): YES